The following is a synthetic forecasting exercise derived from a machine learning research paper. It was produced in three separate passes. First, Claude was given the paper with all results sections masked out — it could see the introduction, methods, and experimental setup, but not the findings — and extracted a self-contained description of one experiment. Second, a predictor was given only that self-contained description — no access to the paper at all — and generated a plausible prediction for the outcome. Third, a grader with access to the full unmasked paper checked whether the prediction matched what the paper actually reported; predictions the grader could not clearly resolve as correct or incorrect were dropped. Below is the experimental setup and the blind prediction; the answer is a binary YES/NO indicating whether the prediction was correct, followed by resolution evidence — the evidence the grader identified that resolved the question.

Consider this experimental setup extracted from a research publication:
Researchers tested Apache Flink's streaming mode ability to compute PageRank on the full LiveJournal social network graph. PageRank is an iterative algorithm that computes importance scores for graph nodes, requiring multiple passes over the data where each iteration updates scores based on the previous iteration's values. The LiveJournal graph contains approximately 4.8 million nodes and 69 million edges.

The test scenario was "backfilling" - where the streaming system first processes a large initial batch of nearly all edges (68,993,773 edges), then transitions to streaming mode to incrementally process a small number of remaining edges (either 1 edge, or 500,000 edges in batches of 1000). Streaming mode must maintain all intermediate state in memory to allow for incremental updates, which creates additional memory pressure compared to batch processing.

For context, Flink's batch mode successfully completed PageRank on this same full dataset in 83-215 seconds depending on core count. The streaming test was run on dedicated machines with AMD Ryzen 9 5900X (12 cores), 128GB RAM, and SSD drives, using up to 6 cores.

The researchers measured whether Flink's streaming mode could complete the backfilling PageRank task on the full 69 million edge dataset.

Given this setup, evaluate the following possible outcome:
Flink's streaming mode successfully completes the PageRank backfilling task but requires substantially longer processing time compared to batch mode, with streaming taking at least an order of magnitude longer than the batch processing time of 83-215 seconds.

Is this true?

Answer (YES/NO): NO